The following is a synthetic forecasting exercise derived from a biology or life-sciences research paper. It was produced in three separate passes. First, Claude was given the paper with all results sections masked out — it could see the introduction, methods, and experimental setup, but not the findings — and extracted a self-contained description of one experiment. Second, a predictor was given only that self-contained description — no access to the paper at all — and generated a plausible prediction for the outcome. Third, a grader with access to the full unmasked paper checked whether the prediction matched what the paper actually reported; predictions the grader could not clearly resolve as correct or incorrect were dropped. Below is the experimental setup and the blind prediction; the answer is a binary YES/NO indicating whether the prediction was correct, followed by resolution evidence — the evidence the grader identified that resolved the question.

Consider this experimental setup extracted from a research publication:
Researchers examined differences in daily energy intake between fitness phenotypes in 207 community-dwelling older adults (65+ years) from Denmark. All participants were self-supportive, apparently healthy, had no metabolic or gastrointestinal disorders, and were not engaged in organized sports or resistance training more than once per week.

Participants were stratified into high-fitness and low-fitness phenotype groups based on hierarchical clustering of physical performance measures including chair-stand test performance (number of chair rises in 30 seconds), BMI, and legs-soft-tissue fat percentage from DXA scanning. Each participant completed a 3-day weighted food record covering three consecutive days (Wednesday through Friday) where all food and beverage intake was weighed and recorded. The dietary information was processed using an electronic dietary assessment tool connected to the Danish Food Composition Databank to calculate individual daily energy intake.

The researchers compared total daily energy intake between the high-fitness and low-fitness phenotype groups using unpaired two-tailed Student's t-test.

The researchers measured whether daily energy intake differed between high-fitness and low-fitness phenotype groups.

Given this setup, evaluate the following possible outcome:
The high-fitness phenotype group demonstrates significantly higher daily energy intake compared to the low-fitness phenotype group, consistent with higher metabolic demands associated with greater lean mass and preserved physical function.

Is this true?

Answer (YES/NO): YES